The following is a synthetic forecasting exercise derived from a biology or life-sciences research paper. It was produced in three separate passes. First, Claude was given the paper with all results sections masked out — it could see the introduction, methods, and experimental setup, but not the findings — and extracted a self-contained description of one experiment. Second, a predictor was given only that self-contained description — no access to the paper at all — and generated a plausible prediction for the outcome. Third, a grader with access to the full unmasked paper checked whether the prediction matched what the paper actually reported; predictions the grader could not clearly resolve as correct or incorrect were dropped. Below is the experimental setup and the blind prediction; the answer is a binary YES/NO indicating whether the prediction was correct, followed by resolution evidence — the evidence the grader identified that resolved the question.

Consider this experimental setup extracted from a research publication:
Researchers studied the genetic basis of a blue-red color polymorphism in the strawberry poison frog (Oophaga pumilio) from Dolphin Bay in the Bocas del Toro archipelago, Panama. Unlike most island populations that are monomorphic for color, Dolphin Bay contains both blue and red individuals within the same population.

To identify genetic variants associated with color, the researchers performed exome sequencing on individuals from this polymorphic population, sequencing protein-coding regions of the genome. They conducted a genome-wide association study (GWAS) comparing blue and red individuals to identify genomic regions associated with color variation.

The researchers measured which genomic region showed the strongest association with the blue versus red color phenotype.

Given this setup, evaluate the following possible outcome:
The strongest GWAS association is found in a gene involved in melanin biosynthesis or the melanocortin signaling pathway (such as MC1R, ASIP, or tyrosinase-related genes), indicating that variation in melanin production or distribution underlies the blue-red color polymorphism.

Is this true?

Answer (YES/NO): NO